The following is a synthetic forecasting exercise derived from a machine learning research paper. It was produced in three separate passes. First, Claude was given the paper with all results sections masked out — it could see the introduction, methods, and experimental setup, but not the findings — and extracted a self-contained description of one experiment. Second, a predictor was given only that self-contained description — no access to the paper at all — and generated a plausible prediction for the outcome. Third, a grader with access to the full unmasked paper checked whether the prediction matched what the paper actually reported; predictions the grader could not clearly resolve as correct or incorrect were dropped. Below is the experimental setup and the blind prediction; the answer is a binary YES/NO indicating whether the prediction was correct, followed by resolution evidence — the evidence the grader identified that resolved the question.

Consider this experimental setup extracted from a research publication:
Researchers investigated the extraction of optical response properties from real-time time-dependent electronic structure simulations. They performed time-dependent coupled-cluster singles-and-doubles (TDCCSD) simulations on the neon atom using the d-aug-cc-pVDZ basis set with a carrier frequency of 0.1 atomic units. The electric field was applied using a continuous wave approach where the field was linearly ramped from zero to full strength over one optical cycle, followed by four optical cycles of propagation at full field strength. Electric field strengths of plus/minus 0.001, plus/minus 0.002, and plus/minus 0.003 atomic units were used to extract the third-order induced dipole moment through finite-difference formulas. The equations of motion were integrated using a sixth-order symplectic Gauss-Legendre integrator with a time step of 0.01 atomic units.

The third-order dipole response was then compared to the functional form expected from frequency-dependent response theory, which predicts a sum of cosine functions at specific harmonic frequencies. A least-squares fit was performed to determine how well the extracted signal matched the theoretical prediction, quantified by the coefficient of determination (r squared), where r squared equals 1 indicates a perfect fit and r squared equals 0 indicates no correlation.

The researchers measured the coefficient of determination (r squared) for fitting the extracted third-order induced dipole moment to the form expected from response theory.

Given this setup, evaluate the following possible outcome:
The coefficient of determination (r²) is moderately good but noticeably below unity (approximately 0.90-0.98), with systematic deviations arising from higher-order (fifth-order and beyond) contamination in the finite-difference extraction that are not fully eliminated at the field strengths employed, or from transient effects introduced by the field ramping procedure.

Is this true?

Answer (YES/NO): NO